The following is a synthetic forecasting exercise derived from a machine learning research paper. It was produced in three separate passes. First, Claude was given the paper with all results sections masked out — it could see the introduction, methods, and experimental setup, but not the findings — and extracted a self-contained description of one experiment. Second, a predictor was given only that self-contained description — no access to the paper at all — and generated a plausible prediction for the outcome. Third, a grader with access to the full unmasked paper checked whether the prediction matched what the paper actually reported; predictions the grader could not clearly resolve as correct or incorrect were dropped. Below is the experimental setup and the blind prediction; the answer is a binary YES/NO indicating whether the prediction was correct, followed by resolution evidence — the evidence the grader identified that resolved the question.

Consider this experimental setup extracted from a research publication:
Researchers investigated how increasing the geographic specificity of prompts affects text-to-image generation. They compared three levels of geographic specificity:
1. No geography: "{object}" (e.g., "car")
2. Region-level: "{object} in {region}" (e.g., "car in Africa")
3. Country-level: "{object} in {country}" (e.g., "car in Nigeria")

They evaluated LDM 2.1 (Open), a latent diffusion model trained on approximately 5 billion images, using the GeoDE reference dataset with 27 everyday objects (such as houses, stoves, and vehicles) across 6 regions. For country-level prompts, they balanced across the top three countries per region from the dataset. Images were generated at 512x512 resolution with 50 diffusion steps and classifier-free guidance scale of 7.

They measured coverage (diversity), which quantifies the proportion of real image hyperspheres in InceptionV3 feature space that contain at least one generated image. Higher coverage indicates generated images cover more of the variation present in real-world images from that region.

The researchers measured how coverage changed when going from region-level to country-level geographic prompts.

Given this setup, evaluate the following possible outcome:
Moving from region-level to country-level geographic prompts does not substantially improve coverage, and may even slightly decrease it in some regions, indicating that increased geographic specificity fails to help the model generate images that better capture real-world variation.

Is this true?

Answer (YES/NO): NO